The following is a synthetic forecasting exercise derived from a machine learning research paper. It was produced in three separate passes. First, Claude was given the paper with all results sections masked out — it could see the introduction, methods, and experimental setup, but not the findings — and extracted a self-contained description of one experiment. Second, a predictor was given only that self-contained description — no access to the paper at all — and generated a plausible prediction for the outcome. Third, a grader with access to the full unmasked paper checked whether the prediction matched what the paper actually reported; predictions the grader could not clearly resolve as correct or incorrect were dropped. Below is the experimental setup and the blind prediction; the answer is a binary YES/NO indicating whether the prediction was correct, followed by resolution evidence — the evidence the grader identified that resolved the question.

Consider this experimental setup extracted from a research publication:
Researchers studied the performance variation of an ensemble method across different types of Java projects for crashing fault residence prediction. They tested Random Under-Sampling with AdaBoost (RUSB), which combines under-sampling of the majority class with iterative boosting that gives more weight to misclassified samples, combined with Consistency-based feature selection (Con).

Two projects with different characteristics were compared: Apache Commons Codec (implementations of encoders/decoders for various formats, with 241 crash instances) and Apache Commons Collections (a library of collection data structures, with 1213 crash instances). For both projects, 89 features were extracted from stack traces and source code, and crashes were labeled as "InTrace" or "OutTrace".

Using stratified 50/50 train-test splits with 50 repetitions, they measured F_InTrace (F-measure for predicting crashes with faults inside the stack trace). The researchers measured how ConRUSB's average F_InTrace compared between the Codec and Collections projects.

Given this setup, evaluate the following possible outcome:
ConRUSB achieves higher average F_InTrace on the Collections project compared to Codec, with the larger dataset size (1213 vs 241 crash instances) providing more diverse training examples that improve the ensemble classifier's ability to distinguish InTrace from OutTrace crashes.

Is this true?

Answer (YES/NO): YES